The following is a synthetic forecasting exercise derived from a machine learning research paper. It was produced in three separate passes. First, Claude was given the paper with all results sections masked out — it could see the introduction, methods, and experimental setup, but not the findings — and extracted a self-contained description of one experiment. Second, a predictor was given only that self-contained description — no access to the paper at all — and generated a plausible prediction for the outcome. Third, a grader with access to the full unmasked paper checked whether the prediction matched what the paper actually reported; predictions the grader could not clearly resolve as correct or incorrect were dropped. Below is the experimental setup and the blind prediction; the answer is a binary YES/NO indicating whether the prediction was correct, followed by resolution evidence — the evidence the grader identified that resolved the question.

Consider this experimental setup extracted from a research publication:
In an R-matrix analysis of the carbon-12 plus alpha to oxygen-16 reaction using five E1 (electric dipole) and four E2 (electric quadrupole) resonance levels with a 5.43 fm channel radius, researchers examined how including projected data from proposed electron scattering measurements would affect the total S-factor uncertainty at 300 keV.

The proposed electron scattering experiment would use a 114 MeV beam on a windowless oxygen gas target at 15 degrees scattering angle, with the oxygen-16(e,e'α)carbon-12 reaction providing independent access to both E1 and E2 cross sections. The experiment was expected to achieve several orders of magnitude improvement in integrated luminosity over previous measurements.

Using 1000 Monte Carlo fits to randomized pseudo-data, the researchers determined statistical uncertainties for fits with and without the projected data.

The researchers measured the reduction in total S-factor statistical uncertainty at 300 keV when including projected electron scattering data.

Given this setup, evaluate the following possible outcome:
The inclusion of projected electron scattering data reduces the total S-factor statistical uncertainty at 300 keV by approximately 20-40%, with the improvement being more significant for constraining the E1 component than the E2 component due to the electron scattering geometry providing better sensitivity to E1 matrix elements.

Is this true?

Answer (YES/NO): NO